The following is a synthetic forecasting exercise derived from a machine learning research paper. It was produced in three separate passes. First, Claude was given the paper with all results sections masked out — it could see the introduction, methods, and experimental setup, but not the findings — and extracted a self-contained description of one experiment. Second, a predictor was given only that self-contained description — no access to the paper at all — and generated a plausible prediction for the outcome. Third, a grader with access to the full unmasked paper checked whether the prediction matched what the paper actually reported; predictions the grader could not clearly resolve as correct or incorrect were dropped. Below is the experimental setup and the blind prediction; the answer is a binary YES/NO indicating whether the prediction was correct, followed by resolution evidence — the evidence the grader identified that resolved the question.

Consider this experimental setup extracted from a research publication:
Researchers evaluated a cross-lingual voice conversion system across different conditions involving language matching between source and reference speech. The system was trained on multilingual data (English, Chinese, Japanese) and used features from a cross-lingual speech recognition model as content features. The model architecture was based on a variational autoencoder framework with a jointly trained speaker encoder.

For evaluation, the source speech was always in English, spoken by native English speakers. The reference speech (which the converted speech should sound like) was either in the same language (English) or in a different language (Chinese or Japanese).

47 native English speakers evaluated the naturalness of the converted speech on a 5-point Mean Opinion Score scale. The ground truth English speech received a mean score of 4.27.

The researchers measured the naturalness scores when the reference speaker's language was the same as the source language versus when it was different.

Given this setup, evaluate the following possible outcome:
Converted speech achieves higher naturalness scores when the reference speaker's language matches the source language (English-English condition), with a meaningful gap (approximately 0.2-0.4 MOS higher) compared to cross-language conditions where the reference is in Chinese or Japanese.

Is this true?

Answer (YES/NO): NO